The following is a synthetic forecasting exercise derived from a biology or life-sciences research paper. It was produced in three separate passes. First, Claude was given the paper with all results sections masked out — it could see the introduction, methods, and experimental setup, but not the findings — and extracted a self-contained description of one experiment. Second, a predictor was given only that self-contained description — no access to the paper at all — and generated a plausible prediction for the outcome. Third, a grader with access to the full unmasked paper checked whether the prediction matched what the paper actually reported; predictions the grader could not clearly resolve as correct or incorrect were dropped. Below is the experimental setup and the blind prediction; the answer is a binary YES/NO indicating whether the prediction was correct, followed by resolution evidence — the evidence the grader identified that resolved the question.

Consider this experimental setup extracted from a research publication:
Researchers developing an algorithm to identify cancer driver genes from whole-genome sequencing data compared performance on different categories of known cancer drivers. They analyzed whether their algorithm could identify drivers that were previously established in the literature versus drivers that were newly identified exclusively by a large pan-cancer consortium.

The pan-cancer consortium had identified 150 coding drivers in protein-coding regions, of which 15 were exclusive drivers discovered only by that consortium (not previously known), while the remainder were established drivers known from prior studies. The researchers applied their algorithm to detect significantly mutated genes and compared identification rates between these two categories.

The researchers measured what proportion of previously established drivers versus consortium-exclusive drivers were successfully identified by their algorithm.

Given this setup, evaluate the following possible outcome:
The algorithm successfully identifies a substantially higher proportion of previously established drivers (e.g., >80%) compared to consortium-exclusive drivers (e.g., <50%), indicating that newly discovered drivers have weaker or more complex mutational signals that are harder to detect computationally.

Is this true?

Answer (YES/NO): NO